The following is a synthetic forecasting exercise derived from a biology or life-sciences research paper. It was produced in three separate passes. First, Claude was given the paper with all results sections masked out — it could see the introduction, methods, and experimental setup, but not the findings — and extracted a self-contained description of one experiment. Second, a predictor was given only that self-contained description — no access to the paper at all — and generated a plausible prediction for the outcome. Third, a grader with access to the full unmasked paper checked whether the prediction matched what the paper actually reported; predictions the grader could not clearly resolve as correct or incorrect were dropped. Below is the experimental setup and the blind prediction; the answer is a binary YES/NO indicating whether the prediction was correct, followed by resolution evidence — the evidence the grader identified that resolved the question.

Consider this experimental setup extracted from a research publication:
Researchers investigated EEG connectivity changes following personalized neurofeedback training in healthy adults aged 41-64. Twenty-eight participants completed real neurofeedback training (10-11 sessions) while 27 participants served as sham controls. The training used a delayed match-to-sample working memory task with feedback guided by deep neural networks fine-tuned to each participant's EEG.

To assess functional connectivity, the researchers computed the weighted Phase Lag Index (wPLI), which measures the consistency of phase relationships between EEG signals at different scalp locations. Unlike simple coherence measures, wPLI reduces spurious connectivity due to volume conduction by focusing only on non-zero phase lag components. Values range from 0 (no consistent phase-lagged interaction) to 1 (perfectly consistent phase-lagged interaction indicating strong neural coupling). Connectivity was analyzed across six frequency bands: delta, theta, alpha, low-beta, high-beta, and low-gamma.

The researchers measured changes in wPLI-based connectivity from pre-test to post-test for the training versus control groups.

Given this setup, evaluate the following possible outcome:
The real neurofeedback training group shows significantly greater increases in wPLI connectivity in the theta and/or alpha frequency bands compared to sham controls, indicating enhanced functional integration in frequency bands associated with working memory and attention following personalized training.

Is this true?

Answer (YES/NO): NO